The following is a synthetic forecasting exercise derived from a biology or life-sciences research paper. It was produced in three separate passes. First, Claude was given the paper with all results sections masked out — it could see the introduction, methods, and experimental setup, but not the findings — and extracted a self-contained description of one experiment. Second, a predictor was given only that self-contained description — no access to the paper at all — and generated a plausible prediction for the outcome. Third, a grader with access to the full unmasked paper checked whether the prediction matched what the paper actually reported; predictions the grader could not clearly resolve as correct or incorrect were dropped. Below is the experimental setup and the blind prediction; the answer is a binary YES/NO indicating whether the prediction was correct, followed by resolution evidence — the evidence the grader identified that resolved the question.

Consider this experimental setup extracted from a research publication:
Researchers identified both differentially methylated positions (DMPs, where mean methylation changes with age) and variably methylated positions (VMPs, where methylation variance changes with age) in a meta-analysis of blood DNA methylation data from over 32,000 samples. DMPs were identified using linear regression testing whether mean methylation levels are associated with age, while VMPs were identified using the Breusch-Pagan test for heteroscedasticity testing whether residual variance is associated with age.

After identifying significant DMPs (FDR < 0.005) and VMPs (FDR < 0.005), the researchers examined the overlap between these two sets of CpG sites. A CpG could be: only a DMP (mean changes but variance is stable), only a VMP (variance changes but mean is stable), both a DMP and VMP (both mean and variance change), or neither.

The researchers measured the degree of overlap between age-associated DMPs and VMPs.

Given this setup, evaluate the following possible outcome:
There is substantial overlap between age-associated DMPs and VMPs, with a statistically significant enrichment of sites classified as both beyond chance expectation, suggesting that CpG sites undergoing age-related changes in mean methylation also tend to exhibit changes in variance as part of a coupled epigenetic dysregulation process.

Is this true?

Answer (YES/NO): YES